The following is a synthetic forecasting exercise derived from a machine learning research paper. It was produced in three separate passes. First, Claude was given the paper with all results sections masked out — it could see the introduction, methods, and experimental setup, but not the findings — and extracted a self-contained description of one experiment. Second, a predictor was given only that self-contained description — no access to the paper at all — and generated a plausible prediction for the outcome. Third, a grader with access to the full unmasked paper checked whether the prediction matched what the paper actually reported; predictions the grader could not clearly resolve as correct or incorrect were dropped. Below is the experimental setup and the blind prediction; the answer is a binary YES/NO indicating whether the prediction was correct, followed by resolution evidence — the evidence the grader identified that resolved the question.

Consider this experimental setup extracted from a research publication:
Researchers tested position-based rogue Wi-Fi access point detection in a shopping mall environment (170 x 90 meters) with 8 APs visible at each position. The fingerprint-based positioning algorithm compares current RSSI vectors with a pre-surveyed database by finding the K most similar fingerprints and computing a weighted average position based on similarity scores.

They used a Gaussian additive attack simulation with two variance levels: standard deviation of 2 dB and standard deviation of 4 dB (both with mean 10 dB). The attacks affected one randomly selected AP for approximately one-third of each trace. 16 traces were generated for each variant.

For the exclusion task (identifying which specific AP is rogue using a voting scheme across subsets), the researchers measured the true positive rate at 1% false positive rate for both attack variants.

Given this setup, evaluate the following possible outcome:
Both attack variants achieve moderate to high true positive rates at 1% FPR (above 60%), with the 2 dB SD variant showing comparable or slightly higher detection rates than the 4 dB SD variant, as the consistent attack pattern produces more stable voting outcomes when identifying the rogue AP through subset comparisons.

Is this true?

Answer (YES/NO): YES